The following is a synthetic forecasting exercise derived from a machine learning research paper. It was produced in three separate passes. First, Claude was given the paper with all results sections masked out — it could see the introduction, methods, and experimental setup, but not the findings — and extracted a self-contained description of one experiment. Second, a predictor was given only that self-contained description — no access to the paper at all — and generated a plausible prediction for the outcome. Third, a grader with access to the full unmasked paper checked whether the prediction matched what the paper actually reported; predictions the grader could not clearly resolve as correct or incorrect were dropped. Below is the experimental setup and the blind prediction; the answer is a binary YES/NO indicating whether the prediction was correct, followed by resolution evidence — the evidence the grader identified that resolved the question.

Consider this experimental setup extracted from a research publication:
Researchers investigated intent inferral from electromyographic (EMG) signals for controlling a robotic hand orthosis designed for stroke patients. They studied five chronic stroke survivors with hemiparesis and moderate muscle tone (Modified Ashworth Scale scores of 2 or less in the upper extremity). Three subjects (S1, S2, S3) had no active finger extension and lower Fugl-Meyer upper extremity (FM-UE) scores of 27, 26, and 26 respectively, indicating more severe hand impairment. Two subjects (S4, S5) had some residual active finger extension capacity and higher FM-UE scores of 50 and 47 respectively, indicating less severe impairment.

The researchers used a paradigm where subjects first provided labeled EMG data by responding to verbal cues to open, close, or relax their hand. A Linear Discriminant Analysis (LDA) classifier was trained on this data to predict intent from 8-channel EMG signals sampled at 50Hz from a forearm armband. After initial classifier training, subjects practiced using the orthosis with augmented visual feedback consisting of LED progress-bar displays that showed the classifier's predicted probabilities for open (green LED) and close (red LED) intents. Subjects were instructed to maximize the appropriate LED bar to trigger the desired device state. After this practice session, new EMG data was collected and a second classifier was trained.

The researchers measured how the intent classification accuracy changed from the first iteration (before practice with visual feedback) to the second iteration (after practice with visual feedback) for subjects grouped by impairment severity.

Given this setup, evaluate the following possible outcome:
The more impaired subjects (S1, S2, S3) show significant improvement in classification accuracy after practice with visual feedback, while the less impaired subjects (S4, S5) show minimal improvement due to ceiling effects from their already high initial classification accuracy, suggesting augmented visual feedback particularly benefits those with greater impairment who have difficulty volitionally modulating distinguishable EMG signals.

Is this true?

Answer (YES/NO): NO